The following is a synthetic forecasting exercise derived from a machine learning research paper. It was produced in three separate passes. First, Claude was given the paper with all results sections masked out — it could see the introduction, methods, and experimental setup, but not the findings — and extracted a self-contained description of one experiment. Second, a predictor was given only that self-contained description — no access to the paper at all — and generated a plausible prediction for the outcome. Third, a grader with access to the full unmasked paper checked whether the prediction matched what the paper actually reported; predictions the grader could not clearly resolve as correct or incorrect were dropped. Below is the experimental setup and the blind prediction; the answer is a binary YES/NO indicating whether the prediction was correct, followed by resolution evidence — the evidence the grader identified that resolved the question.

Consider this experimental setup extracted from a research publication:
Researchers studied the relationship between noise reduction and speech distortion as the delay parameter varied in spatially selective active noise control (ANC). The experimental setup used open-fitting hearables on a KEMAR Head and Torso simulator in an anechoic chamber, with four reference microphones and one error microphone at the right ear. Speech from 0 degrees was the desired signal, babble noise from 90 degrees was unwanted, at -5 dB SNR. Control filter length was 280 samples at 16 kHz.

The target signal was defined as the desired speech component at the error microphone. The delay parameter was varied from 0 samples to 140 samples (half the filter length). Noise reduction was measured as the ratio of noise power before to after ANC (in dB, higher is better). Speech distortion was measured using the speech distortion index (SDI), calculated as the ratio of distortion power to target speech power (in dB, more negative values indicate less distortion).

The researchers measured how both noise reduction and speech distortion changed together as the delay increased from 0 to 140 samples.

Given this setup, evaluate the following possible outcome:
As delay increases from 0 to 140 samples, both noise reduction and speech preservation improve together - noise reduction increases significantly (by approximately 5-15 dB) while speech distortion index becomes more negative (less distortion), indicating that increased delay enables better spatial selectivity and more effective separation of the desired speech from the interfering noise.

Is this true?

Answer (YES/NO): NO